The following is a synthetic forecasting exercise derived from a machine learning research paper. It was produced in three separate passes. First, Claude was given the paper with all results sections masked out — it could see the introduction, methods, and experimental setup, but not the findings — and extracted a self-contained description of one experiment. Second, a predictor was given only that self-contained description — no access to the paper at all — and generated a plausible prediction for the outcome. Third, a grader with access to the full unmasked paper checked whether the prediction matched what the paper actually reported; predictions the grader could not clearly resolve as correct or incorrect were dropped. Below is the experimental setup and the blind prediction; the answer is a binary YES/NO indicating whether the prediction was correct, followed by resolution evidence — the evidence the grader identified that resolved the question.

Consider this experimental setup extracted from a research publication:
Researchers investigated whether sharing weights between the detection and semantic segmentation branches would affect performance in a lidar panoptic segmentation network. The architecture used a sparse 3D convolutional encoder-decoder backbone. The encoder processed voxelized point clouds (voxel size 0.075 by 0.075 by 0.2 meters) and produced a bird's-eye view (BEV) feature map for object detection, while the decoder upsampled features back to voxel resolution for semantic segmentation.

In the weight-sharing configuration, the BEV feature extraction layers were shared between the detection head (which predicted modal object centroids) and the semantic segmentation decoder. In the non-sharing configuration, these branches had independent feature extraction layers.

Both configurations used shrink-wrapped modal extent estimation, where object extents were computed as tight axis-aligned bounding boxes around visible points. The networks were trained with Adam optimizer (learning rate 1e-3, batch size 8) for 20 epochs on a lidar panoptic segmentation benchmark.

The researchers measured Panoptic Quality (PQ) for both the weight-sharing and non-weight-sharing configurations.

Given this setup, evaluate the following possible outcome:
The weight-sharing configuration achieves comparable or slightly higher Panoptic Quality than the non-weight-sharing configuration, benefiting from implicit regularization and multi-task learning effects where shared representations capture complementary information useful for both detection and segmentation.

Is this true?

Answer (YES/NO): YES